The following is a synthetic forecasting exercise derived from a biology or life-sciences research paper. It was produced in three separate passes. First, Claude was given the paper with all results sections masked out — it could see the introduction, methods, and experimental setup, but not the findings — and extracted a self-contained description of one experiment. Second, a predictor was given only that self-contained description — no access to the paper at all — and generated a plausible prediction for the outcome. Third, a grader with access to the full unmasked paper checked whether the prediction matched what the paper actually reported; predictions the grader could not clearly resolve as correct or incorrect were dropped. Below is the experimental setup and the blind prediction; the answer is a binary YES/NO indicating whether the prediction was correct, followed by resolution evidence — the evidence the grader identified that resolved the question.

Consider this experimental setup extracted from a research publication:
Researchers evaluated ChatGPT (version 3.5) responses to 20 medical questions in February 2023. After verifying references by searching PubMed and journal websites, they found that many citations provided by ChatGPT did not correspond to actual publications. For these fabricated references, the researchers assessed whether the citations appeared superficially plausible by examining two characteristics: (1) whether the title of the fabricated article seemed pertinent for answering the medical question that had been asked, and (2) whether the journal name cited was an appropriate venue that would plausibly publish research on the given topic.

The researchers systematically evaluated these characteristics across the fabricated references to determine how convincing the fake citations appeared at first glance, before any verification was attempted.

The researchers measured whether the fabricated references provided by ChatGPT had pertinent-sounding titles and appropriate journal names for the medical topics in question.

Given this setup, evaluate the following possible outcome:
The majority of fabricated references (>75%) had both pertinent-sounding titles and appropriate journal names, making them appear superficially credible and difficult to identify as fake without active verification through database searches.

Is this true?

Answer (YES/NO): NO